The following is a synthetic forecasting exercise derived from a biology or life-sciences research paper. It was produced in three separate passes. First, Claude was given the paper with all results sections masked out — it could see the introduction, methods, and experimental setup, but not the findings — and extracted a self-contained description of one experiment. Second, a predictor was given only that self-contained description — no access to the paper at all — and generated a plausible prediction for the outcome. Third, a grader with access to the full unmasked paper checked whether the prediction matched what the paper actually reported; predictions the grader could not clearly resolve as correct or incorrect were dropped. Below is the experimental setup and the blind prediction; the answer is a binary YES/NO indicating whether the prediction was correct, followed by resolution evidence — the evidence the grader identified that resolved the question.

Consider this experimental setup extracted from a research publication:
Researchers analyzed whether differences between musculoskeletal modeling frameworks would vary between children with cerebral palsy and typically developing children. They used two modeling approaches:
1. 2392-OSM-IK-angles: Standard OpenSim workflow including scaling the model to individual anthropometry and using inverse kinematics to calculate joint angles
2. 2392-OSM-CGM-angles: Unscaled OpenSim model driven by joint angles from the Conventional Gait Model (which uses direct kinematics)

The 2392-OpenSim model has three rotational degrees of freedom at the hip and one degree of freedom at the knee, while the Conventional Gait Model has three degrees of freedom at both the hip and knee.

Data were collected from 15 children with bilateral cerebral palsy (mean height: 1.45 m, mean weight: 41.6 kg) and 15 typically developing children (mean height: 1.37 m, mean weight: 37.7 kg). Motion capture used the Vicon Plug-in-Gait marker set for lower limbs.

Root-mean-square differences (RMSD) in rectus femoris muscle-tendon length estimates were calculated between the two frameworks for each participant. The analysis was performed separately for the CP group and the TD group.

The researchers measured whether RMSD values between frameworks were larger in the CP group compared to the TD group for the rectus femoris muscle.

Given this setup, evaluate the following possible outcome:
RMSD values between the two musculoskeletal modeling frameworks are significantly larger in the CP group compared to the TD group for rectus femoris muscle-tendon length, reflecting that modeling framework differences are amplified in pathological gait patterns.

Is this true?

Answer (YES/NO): NO